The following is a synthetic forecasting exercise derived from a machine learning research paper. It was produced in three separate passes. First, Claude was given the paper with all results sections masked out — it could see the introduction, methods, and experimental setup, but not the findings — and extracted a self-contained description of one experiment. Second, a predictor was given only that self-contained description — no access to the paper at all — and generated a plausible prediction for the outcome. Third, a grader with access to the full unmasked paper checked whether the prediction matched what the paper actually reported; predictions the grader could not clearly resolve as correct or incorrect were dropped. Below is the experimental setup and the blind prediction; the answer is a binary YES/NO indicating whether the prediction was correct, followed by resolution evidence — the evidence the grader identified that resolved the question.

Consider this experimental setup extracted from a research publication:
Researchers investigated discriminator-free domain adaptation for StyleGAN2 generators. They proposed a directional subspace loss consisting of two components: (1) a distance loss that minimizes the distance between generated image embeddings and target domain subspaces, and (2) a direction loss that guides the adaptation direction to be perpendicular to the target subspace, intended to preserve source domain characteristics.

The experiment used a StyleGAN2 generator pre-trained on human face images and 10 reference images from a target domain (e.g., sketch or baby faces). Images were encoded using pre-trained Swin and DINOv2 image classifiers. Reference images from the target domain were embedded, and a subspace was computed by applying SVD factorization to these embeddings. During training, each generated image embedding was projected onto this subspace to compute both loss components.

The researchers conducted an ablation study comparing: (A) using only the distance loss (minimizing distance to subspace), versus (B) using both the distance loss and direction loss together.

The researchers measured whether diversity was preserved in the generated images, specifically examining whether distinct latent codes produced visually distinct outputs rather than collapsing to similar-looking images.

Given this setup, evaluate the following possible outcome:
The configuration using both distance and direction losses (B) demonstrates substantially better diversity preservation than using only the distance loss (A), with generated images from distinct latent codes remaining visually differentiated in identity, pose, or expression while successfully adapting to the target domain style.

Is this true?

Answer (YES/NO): YES